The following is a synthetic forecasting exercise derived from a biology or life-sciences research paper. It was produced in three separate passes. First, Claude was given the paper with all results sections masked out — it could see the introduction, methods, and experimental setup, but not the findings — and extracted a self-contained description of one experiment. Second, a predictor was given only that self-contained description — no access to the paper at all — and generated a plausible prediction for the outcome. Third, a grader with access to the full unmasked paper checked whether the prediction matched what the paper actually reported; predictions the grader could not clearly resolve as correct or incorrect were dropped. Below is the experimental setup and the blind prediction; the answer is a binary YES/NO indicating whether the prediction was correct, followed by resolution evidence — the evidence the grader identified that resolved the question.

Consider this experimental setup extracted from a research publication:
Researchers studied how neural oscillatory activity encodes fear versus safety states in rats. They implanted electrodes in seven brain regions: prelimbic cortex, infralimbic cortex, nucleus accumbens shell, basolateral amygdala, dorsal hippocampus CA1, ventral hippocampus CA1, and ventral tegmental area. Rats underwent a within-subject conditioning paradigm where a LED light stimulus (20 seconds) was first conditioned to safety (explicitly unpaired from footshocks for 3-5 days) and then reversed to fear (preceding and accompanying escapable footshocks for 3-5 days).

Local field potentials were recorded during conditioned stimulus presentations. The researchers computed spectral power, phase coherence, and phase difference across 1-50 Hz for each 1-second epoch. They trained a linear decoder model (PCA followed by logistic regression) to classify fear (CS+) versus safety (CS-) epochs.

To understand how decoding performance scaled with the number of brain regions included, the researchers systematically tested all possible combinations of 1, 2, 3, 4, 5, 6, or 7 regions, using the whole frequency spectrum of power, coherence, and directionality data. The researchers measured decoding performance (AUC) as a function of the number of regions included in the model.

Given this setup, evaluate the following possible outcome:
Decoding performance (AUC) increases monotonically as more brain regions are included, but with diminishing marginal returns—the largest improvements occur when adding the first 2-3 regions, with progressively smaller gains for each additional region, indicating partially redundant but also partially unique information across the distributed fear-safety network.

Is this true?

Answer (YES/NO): YES